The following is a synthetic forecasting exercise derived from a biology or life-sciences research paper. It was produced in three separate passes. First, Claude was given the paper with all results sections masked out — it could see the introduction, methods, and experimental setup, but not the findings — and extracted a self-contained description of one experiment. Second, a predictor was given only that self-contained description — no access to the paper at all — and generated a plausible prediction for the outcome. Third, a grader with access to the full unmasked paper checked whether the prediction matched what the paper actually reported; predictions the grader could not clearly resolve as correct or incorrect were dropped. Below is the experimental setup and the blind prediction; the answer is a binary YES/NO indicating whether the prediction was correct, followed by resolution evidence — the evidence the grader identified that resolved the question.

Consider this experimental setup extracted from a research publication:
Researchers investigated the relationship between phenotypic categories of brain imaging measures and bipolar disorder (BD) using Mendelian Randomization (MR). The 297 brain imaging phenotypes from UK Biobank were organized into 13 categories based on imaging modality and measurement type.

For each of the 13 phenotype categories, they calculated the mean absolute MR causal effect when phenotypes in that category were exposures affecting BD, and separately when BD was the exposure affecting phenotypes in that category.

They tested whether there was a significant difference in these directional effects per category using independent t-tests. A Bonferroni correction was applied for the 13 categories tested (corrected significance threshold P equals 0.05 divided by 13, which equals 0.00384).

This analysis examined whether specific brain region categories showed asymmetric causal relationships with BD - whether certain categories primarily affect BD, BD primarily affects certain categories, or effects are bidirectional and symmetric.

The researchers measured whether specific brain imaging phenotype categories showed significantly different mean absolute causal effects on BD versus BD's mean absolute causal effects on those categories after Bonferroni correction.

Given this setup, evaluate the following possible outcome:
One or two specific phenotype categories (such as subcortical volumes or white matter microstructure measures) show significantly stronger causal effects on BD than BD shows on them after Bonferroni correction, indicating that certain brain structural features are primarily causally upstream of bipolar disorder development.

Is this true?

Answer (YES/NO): NO